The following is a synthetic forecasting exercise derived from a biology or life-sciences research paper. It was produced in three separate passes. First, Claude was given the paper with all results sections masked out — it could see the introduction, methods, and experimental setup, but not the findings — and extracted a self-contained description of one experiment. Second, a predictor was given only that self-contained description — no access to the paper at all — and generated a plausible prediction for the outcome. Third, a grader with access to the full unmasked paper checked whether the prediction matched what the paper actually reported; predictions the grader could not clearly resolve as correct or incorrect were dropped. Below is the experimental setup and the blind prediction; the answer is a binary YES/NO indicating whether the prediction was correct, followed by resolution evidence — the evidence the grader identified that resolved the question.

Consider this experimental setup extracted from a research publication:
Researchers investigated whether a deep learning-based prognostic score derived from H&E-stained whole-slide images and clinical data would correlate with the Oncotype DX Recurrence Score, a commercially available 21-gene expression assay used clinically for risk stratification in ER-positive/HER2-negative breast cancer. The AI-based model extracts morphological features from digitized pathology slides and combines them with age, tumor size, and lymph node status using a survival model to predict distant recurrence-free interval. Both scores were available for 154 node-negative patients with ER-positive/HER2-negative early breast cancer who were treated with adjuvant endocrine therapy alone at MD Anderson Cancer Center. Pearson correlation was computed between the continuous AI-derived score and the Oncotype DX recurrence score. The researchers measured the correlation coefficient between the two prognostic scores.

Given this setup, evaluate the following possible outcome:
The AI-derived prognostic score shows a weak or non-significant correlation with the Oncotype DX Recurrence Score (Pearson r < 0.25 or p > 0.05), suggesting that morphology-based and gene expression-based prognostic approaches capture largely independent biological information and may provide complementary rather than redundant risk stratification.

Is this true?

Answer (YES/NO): YES